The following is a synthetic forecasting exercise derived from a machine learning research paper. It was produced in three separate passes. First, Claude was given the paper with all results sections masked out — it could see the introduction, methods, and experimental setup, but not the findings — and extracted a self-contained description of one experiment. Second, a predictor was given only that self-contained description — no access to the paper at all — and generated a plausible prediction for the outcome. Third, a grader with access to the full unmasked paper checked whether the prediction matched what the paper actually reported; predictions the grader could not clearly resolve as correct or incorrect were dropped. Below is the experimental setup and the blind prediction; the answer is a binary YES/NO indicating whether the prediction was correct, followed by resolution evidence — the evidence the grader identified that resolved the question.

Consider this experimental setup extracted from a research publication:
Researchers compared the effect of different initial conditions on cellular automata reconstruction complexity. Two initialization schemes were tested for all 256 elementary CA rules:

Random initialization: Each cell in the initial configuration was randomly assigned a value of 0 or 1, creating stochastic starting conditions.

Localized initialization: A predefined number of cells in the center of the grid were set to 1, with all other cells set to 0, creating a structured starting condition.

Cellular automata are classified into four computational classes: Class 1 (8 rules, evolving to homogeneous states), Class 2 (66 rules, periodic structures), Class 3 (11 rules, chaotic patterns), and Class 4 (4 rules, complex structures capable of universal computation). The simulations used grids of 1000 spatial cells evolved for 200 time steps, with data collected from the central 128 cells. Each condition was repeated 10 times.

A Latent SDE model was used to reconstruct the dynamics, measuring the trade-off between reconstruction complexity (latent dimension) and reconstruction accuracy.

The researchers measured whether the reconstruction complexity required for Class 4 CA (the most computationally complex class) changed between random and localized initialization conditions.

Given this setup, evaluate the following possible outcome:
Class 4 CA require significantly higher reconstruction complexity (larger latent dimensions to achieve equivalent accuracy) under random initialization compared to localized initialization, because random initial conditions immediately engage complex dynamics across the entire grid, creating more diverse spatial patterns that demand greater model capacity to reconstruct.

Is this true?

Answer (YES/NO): YES